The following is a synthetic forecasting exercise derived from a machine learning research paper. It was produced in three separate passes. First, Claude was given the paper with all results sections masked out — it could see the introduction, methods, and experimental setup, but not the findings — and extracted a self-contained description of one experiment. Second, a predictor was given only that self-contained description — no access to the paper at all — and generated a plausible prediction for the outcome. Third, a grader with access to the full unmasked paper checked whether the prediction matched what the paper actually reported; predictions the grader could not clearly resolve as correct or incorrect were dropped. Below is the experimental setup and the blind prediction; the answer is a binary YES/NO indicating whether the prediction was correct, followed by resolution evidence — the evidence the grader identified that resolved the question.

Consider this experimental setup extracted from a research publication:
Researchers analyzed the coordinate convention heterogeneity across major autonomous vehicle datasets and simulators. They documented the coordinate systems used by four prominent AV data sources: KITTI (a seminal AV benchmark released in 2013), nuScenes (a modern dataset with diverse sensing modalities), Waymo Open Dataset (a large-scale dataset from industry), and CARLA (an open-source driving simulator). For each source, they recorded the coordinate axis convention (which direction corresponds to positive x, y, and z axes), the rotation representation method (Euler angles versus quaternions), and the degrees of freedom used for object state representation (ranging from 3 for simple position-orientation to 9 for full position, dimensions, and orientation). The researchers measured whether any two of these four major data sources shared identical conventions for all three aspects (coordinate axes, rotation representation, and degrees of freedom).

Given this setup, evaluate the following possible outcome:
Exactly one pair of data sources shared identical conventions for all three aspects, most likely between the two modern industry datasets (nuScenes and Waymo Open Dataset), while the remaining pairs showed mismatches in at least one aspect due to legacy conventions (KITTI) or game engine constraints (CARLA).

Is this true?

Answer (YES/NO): NO